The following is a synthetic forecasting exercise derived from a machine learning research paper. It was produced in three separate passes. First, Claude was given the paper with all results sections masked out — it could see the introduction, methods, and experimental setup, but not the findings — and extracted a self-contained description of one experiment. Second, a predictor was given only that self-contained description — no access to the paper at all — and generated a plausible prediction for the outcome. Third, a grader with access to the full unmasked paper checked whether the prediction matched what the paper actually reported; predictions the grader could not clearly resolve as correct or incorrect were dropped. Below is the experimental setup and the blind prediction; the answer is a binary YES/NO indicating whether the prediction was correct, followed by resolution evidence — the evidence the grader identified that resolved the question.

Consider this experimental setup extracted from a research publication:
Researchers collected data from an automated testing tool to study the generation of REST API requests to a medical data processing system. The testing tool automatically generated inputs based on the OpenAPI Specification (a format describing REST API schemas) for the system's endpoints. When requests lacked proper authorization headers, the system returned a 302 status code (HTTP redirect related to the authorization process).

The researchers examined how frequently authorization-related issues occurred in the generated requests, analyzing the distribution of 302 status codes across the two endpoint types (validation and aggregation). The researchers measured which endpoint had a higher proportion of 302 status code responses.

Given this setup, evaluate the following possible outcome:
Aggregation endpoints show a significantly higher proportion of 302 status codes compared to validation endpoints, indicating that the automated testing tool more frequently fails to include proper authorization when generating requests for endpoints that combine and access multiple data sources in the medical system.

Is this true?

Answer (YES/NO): NO